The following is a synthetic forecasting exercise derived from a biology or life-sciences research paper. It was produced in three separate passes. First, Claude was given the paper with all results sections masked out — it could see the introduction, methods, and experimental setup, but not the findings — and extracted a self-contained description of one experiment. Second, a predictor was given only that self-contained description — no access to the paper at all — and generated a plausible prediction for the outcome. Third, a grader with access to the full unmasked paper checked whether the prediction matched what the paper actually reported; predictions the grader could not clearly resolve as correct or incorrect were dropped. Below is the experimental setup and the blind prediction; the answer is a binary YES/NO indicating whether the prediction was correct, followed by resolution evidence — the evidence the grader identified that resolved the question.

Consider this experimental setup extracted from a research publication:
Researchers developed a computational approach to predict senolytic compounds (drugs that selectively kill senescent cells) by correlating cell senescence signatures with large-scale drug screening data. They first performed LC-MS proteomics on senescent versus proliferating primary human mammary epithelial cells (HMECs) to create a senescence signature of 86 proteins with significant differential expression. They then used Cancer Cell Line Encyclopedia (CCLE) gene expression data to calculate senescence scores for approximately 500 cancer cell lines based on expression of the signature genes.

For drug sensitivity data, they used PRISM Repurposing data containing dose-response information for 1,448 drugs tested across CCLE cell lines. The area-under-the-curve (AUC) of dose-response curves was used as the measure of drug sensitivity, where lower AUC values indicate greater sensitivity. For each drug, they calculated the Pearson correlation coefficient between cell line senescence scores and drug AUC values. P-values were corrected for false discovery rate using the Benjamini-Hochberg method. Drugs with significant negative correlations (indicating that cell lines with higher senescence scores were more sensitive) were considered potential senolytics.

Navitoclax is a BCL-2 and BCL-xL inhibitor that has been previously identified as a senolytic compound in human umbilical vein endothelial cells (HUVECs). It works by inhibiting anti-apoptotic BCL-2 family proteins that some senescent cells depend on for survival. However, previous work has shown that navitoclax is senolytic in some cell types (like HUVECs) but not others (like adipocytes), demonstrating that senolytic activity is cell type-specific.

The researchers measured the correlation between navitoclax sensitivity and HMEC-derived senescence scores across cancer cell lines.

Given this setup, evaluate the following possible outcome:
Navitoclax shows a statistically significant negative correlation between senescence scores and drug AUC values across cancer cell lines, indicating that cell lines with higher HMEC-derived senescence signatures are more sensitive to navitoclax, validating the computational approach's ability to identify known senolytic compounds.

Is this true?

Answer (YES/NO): NO